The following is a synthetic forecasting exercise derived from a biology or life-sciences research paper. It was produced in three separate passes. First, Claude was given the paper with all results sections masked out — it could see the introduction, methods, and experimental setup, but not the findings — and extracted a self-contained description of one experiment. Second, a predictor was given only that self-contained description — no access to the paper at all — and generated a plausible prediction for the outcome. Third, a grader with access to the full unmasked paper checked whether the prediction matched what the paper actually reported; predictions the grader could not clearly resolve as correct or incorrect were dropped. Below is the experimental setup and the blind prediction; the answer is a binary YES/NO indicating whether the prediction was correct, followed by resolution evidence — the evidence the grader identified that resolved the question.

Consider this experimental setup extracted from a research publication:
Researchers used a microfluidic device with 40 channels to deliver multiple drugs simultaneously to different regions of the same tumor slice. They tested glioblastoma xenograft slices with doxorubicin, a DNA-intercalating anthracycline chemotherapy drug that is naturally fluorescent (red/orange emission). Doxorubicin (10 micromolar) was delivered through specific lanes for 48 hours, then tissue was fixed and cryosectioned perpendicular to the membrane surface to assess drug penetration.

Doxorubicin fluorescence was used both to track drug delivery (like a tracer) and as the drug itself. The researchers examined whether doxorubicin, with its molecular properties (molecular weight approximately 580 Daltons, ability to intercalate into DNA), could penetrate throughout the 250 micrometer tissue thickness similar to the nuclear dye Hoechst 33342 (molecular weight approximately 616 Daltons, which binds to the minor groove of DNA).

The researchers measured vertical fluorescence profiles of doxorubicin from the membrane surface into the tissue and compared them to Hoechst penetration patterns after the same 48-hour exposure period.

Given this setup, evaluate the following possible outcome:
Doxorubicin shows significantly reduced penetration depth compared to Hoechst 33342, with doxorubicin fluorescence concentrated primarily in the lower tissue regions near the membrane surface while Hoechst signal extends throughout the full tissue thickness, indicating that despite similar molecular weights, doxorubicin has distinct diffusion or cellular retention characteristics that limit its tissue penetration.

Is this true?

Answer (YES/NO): NO